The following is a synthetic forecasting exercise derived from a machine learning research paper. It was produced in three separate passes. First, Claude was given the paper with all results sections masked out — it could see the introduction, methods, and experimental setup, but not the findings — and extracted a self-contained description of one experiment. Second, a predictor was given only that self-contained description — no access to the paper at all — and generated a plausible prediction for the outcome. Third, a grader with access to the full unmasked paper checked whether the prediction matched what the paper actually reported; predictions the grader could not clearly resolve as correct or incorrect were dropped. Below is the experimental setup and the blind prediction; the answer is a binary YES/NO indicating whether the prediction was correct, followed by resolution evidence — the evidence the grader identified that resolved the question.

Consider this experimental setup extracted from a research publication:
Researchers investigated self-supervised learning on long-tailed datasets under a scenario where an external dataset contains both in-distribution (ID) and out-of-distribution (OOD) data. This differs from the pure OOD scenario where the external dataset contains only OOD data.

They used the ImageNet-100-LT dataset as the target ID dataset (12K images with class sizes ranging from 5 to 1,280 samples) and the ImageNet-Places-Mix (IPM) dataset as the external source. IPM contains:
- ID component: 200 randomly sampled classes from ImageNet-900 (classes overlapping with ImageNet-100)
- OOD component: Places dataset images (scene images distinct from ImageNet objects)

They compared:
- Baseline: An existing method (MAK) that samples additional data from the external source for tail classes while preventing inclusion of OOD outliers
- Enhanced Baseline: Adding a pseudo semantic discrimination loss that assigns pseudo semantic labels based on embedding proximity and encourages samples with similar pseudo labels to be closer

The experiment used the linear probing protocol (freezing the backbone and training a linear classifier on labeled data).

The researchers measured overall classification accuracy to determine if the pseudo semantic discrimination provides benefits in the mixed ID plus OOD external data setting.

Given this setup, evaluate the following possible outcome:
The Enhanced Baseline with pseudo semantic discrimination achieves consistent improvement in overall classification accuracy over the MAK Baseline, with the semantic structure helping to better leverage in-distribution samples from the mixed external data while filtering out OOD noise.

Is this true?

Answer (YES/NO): YES